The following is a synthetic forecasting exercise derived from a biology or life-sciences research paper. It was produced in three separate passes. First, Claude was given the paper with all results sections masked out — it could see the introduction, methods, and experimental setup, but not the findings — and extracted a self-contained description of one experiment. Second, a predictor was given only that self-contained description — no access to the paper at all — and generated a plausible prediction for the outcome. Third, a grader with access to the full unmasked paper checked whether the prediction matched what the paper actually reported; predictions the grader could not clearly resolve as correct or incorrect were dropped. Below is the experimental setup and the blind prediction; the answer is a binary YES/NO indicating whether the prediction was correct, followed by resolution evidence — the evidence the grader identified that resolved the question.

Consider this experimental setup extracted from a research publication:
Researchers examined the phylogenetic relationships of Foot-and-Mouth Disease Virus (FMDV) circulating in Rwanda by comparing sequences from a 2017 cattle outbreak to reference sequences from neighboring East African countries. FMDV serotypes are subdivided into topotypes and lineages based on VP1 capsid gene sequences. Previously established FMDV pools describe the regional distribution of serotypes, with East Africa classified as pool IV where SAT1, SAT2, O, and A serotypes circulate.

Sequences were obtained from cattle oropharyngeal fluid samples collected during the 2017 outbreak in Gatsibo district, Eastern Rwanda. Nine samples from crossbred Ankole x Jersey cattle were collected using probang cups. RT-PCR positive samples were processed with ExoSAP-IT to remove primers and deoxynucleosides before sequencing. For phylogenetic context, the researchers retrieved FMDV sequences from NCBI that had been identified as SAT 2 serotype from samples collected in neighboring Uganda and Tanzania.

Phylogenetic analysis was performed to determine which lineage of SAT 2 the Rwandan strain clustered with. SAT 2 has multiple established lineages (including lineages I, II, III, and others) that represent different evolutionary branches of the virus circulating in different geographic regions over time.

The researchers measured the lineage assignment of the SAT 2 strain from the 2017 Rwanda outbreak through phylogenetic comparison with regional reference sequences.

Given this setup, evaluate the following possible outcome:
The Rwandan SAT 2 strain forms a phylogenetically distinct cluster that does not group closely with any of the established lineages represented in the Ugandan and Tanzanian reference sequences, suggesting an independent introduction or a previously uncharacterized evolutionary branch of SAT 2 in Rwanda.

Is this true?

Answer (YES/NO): NO